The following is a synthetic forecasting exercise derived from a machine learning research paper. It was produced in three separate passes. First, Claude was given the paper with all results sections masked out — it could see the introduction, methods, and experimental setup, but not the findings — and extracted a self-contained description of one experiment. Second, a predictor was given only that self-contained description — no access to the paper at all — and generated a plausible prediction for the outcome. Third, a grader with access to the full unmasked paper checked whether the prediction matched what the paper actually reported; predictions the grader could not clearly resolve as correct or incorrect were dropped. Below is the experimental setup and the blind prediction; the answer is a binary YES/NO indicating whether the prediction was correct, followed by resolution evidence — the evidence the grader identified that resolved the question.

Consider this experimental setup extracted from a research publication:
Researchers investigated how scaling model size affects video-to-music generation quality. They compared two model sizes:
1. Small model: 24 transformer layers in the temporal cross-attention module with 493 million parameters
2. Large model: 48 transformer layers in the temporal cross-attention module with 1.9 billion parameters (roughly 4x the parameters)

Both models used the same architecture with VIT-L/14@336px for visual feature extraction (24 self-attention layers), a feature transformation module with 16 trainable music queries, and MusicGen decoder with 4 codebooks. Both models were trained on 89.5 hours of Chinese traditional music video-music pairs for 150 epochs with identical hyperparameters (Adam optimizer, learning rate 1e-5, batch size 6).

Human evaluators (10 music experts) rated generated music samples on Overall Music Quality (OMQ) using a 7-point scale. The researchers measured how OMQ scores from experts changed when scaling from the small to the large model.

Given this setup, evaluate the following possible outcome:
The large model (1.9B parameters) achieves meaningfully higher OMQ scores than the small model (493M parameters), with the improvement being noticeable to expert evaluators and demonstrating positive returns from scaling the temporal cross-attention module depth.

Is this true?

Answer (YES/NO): YES